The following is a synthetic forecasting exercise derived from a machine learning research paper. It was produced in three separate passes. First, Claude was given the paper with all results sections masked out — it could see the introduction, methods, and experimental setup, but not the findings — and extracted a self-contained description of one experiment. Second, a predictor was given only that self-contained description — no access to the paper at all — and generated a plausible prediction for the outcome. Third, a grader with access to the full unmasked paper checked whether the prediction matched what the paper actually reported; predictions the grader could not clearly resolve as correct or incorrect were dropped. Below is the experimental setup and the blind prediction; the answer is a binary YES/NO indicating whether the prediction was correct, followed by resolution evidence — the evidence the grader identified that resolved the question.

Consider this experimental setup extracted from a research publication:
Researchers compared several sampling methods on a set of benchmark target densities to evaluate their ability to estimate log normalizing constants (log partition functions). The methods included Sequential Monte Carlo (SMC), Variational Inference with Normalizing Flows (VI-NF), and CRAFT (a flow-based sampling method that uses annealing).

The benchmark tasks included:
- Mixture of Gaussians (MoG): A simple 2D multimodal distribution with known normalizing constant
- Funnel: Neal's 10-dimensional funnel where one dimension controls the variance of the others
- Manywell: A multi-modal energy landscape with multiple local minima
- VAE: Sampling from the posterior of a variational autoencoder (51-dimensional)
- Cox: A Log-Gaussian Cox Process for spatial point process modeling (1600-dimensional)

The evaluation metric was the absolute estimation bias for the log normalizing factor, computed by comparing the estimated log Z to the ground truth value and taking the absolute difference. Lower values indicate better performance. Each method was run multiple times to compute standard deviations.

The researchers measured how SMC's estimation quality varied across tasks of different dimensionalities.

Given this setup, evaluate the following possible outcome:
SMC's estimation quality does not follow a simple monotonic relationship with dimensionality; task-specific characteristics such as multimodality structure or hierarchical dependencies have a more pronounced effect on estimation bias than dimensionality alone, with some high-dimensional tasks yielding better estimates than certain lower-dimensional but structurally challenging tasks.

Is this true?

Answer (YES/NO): NO